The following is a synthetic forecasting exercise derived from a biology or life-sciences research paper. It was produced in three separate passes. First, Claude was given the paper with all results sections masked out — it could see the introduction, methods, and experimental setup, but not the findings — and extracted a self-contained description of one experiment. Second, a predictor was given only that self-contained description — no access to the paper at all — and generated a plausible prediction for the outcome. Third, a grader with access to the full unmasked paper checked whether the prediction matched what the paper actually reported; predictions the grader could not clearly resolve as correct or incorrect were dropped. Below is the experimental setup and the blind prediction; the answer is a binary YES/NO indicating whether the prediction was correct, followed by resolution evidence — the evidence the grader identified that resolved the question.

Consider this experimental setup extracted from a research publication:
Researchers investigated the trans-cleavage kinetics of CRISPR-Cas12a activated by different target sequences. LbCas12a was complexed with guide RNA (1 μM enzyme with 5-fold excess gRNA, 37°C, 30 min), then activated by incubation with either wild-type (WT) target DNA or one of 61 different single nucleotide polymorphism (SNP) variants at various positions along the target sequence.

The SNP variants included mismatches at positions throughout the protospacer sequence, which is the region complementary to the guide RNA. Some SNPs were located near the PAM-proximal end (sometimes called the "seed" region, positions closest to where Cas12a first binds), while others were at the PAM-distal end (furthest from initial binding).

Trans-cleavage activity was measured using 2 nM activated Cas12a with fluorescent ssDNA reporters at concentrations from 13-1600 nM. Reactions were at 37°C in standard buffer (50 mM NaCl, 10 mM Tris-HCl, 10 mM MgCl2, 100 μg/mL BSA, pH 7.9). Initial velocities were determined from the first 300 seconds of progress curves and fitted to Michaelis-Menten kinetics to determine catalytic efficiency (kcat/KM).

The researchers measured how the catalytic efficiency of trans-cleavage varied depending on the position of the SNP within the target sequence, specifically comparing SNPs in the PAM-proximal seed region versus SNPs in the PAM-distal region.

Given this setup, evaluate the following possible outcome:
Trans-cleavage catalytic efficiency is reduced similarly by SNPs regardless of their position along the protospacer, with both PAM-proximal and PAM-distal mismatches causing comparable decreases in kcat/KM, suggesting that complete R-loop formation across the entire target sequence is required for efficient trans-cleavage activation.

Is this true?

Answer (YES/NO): NO